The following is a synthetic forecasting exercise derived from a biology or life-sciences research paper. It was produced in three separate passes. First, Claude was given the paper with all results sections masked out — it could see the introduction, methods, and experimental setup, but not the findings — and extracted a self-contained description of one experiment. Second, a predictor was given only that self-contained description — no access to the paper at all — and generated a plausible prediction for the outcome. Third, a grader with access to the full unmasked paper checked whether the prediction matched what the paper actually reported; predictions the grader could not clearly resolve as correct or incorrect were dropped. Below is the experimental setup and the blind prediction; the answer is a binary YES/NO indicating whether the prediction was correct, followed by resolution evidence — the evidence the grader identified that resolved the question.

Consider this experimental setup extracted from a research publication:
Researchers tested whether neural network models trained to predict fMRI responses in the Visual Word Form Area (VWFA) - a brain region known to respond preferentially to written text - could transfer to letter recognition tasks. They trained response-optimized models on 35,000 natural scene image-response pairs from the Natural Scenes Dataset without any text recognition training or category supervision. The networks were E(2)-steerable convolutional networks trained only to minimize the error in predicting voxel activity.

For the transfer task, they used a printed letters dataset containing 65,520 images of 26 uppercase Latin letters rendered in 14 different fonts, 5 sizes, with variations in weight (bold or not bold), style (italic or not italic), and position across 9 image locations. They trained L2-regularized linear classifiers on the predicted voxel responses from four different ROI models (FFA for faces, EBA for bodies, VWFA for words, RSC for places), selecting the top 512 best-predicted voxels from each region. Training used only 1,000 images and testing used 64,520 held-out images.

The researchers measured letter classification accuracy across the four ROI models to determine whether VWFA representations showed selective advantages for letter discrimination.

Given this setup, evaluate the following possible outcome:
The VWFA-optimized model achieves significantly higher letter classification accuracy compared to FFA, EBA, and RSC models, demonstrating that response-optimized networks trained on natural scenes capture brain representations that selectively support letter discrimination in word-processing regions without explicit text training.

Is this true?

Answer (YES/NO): NO